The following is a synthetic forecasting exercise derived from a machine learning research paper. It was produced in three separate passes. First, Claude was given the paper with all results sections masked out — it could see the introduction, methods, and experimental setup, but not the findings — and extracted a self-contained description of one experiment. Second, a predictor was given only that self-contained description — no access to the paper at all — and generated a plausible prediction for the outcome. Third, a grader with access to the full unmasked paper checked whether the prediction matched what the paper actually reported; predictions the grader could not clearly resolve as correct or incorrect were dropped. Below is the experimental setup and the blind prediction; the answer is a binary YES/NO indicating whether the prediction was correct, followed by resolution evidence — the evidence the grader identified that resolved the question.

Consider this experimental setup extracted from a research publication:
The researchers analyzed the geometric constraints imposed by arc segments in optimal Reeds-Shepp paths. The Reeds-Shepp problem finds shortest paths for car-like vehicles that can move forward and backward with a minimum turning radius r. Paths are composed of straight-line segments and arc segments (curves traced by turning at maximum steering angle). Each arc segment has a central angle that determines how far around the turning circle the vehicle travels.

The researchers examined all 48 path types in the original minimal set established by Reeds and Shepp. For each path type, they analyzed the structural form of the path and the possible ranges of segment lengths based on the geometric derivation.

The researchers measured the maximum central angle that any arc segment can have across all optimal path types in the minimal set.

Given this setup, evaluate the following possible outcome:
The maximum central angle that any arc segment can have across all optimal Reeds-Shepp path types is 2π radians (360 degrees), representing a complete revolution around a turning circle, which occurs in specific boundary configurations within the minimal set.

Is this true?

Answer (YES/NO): NO